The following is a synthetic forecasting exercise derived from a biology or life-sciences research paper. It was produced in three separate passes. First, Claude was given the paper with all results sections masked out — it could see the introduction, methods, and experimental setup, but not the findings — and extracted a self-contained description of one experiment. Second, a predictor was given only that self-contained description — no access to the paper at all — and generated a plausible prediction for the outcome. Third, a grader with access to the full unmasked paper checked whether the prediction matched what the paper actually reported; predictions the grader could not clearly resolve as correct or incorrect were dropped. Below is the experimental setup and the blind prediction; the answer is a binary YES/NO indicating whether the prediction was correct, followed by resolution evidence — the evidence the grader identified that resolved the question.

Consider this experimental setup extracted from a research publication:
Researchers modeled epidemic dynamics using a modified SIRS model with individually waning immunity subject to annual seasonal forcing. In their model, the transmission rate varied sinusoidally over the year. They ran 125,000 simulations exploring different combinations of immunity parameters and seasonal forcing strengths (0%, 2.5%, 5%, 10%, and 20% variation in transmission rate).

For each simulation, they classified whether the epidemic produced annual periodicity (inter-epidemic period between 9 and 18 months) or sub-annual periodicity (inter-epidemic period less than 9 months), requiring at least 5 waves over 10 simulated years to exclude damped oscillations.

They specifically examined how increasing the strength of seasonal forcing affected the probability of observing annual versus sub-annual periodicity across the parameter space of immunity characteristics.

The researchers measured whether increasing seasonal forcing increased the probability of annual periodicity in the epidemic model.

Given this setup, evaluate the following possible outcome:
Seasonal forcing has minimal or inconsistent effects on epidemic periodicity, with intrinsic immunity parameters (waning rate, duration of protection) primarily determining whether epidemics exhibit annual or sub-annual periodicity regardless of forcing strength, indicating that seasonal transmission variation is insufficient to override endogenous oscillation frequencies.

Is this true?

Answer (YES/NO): NO